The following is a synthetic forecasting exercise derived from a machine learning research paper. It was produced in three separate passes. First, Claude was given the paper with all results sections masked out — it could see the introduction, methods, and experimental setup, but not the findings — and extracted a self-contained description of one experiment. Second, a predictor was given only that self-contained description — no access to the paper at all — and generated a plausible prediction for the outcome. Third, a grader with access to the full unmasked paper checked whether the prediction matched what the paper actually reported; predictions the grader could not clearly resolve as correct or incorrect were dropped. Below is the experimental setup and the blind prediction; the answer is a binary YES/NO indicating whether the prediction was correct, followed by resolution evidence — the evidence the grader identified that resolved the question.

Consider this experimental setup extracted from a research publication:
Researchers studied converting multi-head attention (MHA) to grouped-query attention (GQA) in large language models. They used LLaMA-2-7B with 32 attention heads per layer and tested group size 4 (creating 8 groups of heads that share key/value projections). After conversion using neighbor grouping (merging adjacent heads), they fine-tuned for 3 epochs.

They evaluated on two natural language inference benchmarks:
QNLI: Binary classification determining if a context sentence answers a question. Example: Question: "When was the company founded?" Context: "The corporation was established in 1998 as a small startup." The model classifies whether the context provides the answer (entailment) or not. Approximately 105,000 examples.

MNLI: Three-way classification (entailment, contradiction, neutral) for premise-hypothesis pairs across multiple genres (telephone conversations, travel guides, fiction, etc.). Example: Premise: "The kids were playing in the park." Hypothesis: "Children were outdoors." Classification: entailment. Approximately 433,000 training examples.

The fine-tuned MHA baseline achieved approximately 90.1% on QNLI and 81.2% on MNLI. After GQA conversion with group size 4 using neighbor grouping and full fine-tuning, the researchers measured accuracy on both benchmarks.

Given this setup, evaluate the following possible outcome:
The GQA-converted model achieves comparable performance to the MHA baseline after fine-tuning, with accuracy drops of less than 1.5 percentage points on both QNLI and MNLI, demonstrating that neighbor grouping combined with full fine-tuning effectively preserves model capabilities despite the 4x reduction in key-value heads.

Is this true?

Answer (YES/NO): NO